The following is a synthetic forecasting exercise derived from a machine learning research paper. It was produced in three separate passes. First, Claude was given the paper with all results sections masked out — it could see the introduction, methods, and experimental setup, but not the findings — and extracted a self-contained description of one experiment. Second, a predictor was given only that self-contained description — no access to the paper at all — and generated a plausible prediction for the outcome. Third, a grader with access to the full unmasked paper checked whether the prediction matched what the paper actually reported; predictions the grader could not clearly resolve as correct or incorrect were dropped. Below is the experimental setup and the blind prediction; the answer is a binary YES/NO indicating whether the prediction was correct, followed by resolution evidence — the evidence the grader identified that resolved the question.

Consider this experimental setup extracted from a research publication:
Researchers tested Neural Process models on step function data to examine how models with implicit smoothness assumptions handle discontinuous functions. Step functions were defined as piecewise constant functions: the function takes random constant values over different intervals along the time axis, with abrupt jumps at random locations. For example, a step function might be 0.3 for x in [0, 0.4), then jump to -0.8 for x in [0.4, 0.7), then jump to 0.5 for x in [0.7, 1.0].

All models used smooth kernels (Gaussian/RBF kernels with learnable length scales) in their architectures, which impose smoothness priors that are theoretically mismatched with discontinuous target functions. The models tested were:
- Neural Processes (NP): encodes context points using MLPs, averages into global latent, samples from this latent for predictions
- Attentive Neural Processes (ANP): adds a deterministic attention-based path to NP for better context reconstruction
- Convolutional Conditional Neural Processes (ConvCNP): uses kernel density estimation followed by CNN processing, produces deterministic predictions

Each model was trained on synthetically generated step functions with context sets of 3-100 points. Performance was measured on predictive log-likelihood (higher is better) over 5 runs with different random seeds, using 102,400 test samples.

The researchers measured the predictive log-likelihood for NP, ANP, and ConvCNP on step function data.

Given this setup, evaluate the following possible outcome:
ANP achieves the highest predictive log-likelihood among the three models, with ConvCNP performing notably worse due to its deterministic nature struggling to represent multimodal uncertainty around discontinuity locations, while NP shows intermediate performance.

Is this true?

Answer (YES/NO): NO